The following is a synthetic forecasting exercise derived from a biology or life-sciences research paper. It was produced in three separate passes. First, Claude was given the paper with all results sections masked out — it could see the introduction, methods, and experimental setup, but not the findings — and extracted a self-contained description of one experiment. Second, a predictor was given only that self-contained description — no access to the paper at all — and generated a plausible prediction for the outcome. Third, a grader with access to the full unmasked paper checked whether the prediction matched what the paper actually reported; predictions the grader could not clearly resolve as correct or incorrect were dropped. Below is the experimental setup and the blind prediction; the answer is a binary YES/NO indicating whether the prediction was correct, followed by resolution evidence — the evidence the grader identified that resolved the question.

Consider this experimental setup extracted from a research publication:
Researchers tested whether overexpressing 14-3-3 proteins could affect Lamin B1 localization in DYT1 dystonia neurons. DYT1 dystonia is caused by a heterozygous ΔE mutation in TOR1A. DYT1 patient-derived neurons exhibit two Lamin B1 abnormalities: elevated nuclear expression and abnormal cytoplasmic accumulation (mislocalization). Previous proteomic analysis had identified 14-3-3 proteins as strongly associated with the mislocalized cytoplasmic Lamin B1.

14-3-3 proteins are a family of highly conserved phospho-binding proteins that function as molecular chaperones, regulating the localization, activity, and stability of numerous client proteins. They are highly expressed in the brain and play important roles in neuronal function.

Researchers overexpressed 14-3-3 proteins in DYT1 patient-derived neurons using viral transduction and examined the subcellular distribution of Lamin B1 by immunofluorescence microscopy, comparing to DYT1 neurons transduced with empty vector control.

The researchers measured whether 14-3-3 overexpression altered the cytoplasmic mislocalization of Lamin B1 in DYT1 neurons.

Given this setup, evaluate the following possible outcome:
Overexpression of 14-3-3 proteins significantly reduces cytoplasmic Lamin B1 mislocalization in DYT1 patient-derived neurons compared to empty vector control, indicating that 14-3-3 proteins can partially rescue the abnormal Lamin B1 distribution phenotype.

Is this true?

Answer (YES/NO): YES